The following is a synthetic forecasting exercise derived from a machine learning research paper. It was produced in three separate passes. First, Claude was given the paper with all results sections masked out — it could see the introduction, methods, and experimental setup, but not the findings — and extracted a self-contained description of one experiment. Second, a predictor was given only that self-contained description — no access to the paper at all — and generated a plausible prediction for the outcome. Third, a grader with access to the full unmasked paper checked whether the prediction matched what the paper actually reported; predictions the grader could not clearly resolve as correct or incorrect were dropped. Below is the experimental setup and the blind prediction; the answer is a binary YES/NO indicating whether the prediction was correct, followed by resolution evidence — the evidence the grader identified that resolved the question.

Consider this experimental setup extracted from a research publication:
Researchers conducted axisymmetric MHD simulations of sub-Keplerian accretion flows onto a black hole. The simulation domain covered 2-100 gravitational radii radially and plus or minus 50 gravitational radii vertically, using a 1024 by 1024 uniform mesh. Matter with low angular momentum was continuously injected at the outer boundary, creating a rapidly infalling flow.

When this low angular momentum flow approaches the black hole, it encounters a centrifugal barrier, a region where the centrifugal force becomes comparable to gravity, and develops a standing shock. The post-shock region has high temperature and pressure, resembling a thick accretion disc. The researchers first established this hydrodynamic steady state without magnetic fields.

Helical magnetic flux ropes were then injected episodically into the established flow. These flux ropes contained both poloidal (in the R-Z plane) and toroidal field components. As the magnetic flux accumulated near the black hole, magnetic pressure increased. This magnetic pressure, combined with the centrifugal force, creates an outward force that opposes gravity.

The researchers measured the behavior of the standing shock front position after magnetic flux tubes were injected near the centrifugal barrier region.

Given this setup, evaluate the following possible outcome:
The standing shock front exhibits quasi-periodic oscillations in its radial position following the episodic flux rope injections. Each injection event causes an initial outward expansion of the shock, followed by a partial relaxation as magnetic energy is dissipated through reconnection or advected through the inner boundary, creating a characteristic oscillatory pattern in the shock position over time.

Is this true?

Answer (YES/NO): YES